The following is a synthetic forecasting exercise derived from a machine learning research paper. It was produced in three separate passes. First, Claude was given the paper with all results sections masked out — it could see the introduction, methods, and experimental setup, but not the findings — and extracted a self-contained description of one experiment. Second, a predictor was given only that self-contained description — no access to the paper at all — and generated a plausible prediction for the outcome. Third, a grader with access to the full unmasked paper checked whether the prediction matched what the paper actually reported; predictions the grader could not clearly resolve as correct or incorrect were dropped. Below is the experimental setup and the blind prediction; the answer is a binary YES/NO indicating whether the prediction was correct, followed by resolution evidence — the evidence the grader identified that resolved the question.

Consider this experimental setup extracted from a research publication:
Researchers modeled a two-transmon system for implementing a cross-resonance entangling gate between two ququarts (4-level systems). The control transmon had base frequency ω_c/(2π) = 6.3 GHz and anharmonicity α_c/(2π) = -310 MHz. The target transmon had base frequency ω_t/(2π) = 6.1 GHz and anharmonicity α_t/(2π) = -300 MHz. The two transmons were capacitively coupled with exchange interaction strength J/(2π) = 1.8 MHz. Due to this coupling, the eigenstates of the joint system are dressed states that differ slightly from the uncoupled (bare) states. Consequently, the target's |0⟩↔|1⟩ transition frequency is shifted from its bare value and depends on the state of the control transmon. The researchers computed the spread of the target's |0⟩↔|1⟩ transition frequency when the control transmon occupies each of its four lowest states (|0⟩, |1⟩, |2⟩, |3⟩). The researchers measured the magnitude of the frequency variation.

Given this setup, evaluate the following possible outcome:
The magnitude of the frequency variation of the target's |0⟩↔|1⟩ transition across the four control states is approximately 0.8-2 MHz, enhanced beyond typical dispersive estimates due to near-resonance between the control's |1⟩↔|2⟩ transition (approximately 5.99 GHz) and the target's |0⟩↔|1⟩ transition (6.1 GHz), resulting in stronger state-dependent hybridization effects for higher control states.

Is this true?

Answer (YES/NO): NO